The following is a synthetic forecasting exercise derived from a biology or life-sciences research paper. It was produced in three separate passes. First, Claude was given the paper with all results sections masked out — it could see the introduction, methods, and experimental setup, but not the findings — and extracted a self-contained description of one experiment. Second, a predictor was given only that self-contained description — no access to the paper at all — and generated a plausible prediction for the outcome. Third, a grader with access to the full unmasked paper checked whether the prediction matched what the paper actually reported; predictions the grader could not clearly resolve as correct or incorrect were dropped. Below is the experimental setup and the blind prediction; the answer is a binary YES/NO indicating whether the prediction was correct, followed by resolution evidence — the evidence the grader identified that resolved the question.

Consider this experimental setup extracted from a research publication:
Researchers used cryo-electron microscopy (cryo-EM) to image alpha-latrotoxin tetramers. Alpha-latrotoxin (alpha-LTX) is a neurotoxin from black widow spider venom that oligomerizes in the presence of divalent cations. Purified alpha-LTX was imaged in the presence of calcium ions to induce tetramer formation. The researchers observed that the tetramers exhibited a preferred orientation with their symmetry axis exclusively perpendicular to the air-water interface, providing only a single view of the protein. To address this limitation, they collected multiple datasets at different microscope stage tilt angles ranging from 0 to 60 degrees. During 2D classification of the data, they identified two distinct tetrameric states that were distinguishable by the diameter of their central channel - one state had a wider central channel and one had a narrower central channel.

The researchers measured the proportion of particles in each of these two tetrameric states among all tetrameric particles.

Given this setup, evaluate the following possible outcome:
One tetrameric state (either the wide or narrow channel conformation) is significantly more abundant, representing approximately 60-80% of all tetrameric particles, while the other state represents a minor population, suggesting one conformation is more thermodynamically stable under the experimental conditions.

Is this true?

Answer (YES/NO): NO